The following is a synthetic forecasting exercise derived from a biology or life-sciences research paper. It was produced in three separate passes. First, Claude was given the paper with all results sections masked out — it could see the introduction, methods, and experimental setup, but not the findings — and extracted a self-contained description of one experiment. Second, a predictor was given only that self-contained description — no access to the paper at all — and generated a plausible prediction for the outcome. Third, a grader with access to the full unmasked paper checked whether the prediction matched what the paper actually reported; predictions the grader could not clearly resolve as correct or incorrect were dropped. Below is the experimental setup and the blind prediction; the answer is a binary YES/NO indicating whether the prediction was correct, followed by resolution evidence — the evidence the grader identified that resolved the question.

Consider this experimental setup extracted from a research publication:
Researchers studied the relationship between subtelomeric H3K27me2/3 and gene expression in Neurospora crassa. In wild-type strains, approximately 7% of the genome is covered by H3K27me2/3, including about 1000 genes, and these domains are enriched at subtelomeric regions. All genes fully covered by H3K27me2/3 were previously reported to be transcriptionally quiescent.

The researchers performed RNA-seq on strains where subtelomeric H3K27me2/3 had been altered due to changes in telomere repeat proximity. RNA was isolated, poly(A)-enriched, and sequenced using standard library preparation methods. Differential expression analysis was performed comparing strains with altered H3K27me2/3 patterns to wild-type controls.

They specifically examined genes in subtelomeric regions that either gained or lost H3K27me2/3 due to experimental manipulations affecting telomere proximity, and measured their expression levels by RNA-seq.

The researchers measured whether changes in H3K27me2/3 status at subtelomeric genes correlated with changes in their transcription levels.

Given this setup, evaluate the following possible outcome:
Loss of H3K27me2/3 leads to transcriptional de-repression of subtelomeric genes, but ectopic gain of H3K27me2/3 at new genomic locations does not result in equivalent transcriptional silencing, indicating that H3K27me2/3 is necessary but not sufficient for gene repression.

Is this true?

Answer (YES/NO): NO